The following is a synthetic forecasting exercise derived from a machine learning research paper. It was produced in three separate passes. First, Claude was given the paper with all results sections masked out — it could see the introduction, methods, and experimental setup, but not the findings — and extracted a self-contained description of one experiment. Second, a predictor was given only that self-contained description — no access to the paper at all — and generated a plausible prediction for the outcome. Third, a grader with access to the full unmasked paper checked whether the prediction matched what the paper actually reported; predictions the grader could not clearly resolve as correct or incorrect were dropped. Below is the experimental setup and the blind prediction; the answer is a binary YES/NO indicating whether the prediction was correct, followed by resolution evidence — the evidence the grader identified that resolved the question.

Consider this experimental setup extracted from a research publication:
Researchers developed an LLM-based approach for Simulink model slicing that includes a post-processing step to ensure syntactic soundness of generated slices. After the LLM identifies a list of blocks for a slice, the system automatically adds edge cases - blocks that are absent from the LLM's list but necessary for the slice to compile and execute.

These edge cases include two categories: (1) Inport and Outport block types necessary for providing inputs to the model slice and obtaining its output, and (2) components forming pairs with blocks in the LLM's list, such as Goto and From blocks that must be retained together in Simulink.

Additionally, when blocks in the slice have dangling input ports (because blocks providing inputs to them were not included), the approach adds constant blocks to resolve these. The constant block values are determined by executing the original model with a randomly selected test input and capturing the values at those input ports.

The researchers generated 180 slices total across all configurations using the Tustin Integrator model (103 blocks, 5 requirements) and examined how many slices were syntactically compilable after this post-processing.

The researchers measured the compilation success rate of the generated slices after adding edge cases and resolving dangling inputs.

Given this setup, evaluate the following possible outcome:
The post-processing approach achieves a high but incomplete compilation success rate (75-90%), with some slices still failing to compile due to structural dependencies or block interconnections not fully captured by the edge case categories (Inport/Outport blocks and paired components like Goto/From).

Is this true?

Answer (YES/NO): NO